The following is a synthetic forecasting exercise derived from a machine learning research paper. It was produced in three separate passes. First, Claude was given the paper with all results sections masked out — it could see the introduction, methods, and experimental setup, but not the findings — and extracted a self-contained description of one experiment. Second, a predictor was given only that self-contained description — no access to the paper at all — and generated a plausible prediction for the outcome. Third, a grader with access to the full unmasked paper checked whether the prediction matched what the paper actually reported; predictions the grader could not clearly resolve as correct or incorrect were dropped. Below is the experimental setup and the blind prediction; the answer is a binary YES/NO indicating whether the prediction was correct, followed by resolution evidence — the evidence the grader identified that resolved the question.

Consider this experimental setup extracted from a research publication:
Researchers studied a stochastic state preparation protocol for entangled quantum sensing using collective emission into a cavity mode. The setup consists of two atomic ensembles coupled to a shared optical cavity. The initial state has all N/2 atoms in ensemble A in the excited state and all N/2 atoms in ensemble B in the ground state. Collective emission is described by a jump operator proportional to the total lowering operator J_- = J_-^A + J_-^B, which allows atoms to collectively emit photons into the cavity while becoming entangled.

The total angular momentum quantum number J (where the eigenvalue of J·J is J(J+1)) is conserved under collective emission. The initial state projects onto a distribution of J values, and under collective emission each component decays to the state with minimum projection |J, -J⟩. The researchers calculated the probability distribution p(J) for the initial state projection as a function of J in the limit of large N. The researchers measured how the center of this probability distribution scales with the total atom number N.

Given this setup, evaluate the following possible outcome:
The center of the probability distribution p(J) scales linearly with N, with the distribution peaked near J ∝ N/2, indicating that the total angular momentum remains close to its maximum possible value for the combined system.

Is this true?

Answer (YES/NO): NO